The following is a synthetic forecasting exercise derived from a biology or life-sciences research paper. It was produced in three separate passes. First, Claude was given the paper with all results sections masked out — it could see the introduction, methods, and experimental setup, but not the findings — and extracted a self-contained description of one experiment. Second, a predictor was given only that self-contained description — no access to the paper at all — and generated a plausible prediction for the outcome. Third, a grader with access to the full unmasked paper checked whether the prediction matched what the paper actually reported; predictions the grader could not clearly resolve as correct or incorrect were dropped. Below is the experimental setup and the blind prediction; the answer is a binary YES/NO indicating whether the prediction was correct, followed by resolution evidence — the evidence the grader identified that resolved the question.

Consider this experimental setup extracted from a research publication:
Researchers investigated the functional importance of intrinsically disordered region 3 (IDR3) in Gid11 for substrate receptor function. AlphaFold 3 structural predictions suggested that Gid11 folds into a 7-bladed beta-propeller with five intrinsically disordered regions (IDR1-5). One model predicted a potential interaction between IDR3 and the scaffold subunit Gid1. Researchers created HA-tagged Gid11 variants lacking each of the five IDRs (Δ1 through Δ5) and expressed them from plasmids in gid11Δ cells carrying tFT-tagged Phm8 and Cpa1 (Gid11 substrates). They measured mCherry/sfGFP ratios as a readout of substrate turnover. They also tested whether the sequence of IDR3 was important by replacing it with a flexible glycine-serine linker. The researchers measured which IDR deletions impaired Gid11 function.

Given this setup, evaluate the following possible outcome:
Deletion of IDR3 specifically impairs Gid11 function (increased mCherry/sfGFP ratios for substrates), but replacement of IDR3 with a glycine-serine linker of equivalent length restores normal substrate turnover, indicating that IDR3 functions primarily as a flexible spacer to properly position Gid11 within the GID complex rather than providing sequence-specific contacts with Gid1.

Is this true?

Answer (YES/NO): NO